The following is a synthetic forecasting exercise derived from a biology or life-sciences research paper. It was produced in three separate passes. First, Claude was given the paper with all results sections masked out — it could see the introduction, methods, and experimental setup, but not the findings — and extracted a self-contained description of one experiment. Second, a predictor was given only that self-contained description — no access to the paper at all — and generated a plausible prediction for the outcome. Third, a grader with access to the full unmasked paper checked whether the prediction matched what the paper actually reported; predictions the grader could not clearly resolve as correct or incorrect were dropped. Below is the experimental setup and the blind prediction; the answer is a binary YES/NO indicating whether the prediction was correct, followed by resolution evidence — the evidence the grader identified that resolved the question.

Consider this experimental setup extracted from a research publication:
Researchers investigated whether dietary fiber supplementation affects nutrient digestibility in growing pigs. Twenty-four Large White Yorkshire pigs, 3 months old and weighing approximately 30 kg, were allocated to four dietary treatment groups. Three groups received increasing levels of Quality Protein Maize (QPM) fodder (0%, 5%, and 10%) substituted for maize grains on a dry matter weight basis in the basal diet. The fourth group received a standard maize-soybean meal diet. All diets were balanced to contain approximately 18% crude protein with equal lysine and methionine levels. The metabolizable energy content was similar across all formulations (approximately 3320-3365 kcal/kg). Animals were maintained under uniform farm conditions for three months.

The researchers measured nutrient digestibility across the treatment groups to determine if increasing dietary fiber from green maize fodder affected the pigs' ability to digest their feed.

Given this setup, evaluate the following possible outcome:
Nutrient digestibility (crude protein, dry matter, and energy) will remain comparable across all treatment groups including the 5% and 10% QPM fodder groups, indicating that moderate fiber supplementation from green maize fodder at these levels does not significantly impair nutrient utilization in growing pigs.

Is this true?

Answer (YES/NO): YES